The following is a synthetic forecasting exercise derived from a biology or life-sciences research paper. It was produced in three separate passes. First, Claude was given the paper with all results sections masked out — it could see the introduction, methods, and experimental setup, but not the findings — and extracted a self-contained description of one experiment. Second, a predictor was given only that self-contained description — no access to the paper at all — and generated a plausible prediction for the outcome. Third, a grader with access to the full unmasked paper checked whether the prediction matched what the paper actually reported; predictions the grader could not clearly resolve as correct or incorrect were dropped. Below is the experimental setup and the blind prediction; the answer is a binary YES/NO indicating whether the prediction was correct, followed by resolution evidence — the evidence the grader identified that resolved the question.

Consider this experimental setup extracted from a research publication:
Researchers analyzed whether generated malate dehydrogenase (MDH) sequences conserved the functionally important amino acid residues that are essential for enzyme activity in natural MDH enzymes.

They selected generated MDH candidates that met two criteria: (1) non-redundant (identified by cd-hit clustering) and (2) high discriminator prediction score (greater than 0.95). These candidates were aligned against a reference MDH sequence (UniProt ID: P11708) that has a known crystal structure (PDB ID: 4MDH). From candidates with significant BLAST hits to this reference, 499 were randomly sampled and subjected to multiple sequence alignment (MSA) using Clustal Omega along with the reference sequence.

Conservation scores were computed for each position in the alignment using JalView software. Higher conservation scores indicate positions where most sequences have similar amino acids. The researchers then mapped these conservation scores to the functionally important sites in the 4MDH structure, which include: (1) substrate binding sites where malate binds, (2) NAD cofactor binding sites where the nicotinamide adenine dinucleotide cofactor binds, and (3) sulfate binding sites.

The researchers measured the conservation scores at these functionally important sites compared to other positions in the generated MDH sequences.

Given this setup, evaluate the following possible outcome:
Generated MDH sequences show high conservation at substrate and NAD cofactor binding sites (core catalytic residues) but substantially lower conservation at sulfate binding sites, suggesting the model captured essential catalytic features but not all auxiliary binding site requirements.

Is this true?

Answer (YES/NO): NO